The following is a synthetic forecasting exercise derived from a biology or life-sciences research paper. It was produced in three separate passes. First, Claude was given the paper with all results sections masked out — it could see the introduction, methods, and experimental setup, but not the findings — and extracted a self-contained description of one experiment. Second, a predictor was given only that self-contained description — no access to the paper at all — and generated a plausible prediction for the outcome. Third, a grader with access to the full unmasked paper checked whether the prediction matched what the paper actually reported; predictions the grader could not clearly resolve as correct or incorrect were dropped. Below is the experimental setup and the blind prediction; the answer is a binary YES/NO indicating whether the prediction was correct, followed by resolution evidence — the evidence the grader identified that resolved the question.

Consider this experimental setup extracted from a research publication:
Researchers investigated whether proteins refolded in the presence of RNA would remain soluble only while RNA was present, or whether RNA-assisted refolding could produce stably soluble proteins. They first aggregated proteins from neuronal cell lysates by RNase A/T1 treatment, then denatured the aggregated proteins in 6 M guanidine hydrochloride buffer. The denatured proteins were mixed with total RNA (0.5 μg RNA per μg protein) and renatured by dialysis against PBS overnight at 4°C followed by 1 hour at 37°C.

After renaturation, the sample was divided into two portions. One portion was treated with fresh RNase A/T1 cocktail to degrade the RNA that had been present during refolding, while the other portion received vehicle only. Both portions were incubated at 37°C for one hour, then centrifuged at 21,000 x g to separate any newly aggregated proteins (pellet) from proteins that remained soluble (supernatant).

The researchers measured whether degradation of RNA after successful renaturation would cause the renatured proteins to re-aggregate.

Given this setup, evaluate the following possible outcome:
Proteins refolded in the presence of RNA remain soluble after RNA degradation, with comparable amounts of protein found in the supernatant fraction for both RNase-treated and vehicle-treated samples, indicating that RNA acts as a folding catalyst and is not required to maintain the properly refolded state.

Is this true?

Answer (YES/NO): NO